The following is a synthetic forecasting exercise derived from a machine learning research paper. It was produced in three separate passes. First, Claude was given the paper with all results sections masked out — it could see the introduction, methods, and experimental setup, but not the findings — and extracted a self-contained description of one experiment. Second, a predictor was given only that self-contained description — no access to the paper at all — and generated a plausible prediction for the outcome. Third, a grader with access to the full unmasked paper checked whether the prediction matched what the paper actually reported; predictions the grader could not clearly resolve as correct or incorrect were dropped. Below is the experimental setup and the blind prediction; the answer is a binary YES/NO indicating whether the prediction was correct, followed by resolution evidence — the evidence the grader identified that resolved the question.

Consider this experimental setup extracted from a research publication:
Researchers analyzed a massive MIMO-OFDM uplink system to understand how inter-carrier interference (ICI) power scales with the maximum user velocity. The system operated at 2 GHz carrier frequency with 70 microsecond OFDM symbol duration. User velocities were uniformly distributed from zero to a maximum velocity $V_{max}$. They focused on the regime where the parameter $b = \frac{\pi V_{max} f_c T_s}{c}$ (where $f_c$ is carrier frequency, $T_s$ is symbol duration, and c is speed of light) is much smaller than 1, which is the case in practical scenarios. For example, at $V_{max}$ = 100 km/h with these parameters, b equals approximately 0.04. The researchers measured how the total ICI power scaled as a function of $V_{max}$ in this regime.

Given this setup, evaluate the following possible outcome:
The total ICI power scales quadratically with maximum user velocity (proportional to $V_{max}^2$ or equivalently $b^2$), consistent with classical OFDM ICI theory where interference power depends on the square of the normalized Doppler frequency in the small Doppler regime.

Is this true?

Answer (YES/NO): YES